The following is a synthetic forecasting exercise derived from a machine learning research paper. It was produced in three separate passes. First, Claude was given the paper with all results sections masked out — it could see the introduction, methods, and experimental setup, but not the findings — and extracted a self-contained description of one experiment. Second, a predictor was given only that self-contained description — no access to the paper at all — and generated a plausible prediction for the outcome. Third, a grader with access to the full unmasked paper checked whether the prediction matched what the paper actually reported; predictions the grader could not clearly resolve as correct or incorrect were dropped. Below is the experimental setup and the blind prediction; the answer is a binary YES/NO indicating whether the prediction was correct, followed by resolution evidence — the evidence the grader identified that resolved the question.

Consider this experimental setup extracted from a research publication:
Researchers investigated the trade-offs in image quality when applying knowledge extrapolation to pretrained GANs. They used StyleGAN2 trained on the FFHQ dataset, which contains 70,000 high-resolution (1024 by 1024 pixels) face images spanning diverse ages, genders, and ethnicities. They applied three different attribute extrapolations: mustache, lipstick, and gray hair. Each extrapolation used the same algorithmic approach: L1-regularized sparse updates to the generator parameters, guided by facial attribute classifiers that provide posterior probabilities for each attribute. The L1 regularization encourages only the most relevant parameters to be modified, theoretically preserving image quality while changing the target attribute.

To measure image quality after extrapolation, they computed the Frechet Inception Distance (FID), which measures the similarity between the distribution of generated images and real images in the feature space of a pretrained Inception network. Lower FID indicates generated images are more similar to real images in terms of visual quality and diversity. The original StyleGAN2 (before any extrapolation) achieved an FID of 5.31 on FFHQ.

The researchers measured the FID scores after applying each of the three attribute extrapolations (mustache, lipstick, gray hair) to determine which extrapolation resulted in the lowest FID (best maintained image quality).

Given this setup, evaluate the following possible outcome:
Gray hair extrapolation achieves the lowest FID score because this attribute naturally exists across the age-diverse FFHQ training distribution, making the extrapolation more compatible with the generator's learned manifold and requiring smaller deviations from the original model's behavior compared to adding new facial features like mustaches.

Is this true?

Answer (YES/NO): YES